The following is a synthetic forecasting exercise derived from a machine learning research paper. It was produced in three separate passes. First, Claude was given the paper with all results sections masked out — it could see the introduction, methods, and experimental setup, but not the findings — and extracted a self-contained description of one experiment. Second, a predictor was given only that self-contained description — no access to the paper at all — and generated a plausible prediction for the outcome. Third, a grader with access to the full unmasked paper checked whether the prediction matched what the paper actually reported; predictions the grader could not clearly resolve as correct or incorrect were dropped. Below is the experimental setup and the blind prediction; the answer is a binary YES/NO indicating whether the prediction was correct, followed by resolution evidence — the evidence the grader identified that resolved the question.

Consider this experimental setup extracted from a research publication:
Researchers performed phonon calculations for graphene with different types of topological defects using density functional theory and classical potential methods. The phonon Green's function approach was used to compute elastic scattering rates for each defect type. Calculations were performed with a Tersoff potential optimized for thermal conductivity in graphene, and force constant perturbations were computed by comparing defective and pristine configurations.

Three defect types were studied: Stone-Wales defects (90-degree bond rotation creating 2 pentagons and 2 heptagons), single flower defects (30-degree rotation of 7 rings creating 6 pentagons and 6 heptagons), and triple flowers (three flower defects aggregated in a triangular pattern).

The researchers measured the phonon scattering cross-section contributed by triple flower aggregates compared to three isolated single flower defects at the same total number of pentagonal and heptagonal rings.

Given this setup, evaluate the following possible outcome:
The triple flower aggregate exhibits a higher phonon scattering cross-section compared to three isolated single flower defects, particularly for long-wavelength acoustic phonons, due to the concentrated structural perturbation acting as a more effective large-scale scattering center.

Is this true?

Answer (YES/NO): NO